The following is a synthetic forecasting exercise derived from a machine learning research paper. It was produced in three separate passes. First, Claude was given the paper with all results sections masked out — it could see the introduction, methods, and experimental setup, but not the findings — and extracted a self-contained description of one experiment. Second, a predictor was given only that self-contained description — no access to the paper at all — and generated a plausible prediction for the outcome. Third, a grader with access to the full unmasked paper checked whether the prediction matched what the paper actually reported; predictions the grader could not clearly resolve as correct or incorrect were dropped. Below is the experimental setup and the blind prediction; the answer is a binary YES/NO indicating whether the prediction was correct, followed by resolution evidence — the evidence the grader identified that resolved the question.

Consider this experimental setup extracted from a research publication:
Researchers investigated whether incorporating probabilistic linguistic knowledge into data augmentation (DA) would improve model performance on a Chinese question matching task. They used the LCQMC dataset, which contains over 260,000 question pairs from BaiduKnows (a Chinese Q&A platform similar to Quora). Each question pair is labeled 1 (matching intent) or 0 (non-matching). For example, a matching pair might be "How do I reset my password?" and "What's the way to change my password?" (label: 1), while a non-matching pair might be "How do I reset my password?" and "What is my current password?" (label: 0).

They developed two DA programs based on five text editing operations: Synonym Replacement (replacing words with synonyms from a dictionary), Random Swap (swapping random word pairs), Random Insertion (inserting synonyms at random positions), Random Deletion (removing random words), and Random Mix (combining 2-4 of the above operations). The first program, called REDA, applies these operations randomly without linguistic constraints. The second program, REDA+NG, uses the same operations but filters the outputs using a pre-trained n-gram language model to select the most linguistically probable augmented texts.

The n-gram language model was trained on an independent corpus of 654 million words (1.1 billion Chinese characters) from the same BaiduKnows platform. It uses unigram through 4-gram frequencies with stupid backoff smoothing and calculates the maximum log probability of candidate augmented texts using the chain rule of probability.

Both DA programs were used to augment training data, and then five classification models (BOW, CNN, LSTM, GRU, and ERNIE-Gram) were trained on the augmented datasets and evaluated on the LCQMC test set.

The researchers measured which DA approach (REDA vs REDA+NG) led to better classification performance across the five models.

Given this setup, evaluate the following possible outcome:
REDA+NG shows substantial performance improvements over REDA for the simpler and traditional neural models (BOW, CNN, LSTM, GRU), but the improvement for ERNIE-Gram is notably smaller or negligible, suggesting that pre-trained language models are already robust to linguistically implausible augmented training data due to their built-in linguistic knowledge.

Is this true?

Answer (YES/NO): NO